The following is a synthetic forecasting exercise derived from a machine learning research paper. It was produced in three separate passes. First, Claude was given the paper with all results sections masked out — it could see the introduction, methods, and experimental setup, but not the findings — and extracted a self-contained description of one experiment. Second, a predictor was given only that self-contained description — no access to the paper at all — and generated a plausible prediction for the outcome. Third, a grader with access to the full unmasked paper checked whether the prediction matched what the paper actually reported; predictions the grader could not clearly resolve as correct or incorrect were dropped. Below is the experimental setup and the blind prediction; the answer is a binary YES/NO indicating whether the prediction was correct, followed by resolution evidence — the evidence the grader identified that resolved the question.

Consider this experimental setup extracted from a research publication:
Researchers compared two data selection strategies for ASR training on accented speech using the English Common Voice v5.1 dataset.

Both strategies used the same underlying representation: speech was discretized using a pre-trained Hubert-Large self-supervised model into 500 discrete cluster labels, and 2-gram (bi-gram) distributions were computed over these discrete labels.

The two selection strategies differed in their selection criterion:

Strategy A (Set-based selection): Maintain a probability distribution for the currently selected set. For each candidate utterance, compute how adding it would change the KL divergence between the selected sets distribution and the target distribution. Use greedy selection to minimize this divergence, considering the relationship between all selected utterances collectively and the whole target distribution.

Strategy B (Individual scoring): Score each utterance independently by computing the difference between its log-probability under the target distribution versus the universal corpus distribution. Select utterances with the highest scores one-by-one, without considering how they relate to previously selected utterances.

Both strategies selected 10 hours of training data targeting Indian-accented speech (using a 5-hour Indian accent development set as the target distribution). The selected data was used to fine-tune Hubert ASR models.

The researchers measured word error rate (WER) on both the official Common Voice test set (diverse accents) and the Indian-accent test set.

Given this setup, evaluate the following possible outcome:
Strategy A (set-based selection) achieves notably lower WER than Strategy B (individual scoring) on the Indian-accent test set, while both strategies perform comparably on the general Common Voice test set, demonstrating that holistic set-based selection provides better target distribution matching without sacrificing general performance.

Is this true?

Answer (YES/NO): NO